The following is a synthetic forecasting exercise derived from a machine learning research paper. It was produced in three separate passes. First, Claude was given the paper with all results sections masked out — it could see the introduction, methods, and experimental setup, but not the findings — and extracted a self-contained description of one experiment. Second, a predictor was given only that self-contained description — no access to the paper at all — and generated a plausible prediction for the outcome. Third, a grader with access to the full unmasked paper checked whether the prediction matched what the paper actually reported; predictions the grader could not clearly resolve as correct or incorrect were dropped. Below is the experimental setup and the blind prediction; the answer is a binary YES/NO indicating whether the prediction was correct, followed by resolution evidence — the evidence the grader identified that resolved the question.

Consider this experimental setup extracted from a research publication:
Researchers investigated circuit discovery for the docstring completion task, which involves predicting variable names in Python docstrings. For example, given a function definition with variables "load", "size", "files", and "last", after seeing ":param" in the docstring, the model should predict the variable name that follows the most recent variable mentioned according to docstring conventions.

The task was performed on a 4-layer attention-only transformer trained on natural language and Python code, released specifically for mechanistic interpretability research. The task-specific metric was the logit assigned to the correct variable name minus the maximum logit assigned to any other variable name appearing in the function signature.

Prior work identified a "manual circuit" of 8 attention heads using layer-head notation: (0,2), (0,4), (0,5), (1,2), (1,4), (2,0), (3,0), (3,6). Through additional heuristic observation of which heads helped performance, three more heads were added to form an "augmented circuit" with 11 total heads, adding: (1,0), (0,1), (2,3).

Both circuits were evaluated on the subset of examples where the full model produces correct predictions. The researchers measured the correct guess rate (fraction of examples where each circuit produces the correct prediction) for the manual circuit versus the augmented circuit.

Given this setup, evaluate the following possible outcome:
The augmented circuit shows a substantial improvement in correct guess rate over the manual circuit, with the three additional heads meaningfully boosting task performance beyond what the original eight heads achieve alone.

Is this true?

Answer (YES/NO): YES